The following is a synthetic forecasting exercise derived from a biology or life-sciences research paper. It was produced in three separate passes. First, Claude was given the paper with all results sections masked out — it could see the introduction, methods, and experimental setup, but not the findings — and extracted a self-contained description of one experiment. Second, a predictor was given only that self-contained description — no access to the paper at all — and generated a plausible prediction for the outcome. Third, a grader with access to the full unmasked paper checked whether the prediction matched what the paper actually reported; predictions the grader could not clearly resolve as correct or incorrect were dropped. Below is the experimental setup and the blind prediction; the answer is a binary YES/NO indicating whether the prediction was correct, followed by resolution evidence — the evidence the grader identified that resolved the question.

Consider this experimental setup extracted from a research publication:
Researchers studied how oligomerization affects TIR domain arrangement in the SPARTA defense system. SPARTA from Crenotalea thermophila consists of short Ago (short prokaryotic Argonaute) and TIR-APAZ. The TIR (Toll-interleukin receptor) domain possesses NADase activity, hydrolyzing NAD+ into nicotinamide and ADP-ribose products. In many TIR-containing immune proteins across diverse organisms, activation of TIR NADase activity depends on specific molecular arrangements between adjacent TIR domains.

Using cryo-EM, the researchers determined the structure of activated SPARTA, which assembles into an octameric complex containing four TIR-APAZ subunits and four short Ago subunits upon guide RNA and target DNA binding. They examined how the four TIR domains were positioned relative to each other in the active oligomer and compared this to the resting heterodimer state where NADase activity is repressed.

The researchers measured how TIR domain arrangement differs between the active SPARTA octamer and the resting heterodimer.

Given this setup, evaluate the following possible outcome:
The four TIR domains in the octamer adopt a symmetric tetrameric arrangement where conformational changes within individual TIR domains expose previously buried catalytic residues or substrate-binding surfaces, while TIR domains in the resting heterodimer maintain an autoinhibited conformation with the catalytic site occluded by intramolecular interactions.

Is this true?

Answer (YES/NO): NO